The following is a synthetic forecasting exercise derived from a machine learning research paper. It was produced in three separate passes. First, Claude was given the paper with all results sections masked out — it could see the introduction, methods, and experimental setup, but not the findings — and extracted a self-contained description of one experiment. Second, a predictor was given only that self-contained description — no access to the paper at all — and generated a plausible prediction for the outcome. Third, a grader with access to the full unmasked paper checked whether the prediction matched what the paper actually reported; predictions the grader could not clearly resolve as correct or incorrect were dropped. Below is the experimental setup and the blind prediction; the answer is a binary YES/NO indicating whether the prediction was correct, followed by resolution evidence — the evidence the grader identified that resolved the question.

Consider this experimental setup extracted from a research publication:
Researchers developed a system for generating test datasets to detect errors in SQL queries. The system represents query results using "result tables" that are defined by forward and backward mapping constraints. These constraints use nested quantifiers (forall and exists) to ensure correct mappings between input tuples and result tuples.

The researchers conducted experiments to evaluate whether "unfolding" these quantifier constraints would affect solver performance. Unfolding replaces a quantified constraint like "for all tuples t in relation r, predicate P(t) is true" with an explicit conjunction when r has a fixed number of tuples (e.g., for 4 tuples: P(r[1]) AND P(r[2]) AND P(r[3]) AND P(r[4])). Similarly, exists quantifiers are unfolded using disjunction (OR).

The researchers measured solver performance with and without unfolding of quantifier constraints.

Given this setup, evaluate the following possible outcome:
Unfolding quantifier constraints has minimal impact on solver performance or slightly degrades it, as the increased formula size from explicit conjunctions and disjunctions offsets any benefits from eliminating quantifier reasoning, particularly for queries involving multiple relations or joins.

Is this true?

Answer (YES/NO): NO